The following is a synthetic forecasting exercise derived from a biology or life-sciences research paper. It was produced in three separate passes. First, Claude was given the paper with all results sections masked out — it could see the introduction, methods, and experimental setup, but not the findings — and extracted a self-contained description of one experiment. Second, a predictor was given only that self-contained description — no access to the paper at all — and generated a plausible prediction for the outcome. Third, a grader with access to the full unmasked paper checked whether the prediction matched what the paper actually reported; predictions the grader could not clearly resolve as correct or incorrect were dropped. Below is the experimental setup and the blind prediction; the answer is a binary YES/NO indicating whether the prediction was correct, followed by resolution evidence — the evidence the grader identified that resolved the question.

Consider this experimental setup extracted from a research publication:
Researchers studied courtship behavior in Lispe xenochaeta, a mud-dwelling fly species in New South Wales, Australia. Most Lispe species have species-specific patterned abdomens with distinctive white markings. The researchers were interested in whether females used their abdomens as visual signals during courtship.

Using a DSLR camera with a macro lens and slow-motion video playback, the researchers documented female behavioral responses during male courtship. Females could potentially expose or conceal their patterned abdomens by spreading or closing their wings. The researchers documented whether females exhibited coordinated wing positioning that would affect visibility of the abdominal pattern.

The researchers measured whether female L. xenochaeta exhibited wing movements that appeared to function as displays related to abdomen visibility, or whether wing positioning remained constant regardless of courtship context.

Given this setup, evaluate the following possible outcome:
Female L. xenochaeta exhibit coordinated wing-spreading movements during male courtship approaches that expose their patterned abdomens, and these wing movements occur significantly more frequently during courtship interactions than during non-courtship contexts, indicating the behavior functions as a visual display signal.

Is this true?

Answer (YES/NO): NO